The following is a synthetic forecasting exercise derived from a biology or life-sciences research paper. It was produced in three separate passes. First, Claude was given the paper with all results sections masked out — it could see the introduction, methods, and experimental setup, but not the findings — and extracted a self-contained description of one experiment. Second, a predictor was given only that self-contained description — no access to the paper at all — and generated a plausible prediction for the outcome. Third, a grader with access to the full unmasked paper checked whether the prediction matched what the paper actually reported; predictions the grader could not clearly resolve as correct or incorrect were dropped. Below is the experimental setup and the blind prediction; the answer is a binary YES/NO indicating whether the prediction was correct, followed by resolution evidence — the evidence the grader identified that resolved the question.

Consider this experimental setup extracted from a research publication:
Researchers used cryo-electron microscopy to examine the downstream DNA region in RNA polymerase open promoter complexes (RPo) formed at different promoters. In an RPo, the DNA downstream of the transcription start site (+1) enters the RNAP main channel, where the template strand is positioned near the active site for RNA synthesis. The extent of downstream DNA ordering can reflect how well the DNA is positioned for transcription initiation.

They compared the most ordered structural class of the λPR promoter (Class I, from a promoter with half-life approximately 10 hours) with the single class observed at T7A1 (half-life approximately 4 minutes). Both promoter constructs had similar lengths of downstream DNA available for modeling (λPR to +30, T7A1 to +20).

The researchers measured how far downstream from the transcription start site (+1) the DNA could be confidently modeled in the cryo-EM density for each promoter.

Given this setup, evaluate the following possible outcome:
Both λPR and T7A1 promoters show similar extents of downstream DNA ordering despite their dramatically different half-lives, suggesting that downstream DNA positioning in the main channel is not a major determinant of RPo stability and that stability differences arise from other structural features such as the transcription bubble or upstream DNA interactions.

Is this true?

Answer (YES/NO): NO